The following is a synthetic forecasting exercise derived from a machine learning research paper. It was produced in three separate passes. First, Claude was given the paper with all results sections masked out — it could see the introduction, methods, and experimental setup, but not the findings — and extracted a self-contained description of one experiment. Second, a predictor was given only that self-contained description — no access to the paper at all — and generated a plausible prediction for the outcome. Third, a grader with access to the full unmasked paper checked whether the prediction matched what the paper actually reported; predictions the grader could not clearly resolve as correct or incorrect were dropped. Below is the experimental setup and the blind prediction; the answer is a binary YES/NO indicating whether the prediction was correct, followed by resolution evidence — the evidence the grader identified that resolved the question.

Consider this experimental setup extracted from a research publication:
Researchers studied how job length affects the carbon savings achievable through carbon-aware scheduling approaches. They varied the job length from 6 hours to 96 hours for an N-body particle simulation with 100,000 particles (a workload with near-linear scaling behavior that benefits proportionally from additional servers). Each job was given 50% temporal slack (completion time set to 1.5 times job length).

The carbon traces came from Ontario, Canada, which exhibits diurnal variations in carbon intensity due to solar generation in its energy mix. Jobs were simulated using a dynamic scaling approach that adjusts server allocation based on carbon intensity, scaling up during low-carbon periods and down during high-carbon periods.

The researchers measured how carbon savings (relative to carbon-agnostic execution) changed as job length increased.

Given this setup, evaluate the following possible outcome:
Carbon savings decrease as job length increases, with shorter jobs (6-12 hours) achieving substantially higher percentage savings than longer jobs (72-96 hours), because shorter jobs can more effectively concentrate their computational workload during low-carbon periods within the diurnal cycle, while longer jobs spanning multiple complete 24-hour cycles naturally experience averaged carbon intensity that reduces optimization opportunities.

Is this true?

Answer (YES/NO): NO